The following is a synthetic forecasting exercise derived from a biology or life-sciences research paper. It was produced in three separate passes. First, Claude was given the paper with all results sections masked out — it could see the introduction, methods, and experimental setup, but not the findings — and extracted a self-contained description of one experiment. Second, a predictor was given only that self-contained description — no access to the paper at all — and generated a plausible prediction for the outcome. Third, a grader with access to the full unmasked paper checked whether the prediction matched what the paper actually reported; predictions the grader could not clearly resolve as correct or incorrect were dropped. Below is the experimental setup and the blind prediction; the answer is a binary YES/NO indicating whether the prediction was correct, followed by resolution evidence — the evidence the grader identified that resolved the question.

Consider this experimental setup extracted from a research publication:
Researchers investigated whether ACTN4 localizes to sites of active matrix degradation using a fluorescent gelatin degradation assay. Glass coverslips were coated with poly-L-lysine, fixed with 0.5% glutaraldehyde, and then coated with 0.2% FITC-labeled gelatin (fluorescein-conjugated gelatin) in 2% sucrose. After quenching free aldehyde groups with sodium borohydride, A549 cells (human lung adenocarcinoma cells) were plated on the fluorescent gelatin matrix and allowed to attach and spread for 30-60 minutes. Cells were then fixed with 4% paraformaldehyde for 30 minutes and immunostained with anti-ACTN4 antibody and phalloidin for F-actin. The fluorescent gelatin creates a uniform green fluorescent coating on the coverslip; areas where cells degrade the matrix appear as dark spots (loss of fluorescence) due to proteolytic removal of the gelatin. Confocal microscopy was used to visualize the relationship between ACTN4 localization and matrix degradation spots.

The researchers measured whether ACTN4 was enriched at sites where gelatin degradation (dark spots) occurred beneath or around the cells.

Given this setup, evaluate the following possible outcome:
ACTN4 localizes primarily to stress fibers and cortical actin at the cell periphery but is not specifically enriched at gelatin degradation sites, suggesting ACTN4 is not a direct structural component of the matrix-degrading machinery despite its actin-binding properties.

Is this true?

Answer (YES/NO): NO